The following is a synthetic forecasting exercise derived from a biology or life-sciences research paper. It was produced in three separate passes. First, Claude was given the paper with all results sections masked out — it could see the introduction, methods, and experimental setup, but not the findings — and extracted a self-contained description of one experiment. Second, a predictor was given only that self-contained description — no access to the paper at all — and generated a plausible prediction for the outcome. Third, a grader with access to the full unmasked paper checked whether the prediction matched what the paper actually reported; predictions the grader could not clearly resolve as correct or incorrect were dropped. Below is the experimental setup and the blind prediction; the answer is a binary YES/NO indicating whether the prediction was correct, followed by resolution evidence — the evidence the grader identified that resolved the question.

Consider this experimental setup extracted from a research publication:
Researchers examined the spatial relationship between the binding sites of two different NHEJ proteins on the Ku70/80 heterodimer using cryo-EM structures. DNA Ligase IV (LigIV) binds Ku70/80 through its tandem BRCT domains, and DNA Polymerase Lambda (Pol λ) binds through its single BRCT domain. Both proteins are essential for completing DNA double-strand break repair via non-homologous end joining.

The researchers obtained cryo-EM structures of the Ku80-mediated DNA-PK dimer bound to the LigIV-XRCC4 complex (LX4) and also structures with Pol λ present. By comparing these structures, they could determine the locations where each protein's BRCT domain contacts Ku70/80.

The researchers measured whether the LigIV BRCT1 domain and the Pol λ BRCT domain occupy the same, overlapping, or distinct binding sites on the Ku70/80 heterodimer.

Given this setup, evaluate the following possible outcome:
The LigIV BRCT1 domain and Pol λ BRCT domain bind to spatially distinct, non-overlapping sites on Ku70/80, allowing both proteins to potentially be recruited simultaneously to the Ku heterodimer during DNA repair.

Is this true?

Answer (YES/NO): YES